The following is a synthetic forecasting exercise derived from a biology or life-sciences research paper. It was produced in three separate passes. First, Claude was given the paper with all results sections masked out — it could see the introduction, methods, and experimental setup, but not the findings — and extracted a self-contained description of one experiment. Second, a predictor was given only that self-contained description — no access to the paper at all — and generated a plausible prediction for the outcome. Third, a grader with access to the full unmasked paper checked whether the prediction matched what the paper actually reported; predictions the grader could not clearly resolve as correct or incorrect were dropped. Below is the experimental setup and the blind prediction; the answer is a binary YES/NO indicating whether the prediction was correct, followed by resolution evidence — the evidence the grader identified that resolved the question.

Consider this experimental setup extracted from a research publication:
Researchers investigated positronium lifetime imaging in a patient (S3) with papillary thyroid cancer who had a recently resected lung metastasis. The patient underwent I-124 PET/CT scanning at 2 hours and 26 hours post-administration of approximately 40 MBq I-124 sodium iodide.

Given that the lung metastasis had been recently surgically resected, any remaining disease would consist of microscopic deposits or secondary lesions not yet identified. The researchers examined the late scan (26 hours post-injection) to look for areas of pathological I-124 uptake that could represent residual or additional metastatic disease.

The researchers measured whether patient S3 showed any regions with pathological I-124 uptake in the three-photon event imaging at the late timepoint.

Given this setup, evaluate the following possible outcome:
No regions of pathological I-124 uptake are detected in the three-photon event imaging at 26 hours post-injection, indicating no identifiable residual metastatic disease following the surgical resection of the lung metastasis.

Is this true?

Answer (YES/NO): YES